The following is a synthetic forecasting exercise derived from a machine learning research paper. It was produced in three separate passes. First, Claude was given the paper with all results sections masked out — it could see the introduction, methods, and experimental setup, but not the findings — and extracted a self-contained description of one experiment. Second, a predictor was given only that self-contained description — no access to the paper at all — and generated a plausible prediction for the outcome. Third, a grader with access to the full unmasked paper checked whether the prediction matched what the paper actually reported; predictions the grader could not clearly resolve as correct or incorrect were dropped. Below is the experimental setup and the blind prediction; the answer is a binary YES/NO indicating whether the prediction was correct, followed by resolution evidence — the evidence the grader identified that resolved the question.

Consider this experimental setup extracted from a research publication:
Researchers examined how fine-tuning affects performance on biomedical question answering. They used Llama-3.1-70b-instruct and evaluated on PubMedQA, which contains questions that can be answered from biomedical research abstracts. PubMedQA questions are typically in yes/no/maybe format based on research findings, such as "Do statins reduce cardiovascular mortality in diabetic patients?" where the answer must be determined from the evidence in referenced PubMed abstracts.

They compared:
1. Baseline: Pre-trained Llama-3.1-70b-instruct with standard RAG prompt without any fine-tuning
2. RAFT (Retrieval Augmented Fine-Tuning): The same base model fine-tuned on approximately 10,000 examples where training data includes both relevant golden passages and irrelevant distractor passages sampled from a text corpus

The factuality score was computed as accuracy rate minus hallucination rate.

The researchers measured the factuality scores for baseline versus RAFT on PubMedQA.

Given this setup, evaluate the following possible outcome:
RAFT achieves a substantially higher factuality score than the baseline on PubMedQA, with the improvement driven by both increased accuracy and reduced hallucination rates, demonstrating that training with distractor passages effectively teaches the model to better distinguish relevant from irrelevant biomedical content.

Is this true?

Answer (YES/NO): NO